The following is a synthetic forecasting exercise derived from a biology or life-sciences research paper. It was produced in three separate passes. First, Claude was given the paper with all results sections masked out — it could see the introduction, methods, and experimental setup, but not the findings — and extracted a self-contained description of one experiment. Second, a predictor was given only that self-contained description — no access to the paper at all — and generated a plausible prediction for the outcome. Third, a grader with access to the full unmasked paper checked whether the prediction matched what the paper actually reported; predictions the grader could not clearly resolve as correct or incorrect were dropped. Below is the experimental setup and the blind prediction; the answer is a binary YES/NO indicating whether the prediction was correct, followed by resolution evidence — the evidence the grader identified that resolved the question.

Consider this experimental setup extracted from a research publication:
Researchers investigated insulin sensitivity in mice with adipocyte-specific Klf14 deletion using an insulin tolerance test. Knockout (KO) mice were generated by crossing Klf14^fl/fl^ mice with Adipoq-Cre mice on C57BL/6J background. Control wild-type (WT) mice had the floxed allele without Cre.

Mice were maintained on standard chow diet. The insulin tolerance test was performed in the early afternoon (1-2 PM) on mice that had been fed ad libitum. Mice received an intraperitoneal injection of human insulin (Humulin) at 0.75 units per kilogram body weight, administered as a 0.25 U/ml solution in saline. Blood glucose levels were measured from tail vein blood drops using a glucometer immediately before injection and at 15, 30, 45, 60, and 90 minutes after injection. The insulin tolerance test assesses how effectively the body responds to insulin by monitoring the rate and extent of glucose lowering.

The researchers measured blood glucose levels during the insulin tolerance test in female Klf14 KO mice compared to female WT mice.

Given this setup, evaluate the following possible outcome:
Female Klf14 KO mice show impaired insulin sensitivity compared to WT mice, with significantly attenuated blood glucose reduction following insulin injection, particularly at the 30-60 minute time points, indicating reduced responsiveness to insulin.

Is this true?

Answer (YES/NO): YES